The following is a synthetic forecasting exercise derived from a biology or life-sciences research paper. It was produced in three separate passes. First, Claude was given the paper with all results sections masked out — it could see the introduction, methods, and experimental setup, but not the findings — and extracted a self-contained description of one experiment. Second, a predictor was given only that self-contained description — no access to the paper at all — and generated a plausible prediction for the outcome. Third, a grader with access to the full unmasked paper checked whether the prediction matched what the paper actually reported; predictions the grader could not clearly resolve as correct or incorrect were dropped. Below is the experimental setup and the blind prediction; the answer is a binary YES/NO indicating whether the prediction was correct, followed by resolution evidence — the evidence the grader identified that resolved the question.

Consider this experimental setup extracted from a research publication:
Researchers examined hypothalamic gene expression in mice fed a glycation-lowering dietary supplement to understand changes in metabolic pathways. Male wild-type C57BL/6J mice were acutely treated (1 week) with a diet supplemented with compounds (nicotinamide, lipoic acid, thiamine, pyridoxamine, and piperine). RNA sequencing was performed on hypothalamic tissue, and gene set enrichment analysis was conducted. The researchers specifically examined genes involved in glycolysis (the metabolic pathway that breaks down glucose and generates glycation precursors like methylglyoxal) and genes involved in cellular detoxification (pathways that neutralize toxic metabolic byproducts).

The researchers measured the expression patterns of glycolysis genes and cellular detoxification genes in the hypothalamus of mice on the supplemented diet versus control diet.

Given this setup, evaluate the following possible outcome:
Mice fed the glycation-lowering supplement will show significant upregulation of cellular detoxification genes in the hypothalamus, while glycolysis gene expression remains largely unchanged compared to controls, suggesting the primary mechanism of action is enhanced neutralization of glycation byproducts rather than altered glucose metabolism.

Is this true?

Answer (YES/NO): NO